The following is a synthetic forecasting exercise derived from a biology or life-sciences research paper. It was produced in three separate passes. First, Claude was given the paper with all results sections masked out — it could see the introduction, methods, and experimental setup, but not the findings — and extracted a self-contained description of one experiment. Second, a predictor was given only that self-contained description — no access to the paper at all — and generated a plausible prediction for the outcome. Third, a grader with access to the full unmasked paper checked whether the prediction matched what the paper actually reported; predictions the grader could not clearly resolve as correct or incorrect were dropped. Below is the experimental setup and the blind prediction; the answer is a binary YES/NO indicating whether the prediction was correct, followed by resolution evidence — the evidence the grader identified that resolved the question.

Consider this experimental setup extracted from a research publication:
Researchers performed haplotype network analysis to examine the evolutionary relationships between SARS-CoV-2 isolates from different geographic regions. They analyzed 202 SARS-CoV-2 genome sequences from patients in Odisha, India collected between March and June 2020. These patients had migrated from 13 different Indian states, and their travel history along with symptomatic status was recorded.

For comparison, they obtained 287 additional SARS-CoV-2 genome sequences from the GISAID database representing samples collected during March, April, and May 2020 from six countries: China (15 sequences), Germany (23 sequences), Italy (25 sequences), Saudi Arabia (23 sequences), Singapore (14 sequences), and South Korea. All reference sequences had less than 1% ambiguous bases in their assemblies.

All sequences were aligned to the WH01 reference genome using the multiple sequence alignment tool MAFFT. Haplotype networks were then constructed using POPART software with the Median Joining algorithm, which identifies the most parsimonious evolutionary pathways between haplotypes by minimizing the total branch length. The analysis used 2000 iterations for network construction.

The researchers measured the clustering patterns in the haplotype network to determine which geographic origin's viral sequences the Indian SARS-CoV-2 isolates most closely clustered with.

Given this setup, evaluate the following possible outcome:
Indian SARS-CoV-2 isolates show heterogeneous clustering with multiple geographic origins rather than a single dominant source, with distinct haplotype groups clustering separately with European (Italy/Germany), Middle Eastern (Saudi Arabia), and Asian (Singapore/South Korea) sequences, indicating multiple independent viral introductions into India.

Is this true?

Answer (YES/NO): NO